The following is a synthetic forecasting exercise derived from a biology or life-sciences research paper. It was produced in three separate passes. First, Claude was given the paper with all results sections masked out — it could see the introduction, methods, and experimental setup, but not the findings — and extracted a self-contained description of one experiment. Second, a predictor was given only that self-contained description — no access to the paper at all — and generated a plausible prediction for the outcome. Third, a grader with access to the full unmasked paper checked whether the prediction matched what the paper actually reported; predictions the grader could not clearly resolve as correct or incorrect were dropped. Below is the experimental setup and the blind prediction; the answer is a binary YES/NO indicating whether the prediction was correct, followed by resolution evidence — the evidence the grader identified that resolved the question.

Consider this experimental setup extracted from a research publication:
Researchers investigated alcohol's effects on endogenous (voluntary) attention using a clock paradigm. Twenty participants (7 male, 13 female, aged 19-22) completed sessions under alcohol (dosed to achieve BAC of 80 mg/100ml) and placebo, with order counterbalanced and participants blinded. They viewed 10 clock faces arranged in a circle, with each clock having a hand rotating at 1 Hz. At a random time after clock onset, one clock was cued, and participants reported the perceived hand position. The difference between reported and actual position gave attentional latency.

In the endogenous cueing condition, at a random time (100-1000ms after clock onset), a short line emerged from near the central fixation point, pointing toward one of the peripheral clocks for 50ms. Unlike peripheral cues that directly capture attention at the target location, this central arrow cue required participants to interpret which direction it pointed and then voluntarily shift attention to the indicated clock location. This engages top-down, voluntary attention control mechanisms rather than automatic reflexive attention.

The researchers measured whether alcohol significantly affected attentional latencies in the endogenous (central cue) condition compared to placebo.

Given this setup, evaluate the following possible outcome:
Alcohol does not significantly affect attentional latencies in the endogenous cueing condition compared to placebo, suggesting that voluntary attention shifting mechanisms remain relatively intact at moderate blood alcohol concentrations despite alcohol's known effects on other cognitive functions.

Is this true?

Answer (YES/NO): NO